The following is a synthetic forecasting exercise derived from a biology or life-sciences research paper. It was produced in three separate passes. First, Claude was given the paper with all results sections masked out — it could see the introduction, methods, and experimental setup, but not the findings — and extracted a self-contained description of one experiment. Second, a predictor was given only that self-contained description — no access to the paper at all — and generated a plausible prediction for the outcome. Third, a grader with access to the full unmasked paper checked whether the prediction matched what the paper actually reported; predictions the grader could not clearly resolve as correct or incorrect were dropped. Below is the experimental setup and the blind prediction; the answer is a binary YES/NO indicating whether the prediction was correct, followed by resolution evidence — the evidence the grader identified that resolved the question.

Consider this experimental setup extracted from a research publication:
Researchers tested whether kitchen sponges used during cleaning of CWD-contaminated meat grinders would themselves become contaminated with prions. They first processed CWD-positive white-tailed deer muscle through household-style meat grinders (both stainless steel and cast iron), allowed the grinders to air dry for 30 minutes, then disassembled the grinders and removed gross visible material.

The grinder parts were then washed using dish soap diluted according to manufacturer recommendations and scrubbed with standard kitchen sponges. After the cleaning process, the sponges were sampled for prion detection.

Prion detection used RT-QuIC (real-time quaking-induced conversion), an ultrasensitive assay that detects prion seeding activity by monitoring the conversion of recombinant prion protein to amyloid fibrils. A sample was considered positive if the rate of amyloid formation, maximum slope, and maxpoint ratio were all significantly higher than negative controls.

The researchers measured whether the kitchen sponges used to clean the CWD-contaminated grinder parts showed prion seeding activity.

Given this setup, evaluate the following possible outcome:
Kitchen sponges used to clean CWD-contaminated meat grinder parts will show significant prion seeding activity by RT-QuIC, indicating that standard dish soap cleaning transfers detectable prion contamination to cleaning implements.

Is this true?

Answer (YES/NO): NO